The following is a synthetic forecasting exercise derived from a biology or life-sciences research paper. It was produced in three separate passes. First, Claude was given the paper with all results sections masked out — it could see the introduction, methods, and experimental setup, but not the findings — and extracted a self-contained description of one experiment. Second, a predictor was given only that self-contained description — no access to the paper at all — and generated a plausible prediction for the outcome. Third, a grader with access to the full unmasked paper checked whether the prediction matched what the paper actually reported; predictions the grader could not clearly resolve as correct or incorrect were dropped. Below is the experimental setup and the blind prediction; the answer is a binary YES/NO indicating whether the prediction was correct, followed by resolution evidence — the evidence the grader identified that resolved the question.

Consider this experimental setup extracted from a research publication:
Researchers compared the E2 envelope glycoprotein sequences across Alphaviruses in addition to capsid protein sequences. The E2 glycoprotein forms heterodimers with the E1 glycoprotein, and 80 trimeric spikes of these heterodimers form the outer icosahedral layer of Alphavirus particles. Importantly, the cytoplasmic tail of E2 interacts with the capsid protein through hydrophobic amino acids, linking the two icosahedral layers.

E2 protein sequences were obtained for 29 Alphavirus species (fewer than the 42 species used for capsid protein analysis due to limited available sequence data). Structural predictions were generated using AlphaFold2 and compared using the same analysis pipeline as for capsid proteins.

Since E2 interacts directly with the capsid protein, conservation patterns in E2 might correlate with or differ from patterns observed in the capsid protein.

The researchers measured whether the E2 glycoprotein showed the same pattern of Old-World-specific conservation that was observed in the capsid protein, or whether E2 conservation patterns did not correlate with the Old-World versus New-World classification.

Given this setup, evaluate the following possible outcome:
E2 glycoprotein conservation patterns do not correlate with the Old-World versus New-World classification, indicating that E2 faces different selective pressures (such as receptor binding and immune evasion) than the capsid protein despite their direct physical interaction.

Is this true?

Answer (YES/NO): NO